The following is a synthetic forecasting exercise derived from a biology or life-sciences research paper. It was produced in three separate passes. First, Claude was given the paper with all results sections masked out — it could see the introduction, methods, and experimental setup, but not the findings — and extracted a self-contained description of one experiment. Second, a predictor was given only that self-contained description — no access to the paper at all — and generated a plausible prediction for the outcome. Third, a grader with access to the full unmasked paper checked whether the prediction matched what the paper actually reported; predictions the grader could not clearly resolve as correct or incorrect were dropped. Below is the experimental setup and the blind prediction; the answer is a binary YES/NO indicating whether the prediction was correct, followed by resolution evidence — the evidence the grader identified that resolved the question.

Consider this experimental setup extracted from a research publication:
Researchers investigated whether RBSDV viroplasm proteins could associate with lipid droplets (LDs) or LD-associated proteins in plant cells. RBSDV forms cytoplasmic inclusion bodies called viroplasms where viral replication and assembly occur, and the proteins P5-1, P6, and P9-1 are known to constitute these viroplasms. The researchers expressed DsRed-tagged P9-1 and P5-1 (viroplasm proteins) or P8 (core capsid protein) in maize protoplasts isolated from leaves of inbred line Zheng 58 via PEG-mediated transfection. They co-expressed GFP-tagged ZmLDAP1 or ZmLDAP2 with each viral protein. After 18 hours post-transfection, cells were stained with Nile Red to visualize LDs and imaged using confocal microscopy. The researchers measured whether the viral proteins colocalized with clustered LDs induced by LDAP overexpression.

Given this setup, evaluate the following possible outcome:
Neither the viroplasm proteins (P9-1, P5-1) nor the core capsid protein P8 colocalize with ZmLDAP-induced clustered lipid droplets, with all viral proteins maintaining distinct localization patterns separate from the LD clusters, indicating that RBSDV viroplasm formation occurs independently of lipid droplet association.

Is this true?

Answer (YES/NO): NO